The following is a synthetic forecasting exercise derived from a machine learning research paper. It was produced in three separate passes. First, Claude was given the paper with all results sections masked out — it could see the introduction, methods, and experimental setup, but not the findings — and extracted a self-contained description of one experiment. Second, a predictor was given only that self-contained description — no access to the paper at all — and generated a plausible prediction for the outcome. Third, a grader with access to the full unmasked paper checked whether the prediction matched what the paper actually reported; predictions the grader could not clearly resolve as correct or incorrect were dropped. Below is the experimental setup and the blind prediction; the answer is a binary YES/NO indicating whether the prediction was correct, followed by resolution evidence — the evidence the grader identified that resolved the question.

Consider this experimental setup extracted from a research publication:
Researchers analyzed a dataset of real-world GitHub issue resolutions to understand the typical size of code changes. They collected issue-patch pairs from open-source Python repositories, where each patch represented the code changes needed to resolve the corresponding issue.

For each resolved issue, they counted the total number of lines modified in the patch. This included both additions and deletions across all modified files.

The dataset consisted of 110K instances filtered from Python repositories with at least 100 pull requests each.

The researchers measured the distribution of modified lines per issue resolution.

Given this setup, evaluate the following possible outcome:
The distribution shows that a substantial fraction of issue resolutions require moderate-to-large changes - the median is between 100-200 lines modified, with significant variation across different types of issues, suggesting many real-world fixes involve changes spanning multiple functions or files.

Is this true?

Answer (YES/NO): NO